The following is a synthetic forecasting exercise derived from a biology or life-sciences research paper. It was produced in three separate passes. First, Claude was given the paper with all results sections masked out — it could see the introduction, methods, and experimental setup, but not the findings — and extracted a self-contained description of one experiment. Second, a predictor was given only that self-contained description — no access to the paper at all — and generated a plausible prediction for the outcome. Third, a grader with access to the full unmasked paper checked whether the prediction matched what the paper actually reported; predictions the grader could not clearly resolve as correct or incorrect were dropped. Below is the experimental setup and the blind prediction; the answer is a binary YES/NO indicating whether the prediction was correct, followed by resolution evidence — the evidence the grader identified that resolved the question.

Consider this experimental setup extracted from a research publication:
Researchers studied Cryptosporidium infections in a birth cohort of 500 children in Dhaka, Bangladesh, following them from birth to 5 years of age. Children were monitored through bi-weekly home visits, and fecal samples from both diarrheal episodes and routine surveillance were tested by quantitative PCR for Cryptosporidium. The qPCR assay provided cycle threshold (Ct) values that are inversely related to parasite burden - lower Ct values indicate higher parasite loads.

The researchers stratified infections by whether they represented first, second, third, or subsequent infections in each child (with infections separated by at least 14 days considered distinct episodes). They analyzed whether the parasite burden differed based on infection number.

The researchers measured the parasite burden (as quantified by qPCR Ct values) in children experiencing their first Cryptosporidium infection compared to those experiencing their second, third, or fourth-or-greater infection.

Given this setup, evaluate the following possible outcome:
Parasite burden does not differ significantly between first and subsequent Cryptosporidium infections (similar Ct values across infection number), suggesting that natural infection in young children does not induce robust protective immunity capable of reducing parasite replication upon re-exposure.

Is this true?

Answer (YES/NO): NO